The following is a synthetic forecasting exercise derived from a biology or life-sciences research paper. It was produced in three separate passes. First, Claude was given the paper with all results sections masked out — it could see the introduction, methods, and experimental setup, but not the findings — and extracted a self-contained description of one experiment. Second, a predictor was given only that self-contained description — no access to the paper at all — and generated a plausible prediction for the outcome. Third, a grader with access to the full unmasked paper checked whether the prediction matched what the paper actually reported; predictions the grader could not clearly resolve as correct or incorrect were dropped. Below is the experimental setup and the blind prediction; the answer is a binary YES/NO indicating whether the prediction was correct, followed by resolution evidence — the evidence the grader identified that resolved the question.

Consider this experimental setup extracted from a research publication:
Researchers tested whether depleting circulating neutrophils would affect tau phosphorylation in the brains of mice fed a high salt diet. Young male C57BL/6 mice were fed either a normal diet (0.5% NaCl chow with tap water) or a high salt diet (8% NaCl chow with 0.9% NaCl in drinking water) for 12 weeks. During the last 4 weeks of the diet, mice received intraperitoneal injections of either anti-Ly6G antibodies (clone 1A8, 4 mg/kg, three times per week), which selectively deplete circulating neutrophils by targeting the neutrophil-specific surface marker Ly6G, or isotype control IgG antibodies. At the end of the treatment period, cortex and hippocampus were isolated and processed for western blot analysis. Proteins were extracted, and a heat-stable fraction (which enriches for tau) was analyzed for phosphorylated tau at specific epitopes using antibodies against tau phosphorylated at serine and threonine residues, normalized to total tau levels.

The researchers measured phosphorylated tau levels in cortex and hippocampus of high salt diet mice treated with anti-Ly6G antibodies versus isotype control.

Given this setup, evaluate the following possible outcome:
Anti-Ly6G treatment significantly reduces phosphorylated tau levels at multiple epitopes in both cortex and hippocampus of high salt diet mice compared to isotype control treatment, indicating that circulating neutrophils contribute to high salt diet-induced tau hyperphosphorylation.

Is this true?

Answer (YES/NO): NO